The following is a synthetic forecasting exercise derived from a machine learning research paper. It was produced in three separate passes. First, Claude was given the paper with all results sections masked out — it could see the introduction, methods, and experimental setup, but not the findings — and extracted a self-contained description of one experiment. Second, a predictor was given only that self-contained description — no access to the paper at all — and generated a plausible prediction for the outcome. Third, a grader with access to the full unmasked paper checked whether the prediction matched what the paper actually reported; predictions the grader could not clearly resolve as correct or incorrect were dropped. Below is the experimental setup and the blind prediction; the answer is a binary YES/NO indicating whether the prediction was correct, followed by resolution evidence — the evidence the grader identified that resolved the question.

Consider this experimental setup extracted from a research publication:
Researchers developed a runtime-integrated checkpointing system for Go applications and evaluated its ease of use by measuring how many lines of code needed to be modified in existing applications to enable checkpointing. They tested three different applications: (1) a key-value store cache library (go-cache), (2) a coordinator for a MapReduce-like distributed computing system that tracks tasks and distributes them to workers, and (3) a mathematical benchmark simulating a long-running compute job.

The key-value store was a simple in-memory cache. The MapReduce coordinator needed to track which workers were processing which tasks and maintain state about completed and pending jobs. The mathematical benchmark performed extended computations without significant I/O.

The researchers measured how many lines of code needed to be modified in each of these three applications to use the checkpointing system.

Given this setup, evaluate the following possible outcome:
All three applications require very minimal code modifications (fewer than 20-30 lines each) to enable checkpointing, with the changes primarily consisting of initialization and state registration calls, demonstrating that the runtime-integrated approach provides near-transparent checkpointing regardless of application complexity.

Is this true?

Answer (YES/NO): NO